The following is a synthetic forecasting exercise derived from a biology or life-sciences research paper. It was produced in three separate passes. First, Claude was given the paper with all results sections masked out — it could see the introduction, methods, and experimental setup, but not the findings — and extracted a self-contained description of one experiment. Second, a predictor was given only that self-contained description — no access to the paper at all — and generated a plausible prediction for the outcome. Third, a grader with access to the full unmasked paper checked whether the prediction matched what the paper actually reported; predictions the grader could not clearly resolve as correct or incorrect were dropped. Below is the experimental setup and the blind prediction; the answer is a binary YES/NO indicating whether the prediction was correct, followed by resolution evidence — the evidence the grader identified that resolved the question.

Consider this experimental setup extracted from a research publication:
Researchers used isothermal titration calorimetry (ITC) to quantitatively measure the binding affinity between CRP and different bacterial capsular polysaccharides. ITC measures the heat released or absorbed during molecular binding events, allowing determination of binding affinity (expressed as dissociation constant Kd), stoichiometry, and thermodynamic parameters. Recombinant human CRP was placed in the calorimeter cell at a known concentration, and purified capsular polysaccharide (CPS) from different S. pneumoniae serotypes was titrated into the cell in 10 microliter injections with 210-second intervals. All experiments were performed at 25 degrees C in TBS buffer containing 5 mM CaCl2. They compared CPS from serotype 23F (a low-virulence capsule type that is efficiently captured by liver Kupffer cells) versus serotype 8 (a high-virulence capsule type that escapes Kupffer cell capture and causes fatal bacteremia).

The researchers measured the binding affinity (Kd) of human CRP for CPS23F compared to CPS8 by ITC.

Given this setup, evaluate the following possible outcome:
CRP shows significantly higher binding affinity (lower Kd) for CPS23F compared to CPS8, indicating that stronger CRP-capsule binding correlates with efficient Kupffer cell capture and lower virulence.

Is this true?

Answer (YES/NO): YES